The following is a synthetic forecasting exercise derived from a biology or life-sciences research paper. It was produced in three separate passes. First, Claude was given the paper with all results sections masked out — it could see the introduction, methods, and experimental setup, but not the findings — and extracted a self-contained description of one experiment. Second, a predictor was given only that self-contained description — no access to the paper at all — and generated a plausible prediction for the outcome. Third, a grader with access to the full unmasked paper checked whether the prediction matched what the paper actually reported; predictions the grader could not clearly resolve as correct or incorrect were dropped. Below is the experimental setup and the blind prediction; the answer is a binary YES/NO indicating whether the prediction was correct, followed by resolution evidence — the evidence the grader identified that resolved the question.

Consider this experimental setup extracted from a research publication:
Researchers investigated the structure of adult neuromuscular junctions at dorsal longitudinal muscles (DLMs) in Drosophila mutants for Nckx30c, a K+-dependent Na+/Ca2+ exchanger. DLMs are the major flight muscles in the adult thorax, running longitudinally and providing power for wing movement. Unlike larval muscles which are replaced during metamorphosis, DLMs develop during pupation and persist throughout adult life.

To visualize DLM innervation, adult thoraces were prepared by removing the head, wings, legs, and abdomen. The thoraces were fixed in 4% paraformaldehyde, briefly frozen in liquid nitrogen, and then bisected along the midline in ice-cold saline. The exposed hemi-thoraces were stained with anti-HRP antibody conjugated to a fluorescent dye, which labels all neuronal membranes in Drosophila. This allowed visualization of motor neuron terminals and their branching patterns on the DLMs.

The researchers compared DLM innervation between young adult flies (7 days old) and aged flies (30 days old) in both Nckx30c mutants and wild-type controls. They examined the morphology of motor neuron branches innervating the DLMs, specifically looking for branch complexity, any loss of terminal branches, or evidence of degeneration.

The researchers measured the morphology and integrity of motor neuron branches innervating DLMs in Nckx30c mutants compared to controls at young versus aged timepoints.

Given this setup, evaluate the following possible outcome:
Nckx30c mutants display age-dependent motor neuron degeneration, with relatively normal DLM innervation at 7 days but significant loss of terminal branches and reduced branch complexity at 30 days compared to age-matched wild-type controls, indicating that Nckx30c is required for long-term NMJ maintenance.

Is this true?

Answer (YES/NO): NO